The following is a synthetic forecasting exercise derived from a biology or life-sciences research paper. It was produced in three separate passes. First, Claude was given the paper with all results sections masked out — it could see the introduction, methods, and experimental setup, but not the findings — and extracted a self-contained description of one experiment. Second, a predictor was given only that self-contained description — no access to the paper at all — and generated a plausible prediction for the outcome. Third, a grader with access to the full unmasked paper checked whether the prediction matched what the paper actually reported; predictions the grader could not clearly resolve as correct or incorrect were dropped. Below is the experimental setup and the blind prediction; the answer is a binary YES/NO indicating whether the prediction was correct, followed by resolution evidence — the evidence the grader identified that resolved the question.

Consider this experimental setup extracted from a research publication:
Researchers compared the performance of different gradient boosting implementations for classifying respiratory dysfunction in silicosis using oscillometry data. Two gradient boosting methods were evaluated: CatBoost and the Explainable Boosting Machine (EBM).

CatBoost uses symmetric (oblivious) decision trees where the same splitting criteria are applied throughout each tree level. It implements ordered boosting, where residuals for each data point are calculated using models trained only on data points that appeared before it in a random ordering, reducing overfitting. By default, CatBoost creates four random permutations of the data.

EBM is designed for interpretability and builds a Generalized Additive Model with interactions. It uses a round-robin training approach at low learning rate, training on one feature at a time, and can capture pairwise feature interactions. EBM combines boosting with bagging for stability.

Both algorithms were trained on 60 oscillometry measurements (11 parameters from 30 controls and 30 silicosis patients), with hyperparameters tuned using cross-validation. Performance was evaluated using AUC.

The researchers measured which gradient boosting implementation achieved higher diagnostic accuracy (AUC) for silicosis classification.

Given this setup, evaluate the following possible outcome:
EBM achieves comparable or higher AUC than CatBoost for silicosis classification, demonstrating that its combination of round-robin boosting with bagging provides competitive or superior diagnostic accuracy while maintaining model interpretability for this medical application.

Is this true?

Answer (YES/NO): YES